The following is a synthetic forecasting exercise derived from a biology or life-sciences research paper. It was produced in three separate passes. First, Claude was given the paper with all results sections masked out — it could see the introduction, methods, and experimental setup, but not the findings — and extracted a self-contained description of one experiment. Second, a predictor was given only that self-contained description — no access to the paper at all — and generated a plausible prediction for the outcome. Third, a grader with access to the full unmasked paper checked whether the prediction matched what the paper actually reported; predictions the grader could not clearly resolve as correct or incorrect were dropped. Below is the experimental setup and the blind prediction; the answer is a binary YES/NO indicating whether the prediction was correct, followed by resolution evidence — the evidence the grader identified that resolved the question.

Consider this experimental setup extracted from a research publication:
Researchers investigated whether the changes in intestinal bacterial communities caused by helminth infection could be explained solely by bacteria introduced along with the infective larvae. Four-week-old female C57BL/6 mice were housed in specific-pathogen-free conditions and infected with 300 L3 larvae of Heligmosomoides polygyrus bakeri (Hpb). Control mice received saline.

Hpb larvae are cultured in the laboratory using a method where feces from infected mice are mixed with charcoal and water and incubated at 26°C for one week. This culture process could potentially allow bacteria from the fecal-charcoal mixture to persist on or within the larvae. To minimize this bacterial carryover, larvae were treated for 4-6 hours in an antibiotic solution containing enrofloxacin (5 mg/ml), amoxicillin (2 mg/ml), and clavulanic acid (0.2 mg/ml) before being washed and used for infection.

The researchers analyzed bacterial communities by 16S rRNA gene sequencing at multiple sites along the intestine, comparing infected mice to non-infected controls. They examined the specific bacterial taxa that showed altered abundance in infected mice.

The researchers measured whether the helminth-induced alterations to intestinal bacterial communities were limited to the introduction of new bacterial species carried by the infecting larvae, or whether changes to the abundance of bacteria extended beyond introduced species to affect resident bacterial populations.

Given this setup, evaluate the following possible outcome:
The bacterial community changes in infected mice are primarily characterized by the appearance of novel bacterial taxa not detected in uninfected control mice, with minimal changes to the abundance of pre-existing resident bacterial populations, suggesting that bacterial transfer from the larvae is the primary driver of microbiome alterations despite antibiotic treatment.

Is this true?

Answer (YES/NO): NO